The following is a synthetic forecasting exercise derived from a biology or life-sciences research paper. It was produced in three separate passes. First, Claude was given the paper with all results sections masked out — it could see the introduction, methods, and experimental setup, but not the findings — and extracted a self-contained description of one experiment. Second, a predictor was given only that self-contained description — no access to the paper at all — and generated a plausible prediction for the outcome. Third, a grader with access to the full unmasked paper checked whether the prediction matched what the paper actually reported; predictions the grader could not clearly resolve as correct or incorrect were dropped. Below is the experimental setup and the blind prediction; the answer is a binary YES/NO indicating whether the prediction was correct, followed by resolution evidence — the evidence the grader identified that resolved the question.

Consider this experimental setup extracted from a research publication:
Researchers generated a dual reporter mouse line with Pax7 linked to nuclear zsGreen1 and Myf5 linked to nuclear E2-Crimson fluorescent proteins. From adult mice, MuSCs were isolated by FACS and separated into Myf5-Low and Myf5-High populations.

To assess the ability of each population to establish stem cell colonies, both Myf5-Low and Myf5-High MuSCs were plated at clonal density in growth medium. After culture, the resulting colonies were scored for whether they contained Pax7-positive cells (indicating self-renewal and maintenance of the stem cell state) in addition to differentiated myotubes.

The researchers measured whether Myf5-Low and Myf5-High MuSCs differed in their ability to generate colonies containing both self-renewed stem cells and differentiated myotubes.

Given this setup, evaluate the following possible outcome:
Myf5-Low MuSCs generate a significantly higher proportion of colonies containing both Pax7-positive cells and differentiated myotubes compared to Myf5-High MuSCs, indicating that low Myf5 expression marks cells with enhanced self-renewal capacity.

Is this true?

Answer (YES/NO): NO